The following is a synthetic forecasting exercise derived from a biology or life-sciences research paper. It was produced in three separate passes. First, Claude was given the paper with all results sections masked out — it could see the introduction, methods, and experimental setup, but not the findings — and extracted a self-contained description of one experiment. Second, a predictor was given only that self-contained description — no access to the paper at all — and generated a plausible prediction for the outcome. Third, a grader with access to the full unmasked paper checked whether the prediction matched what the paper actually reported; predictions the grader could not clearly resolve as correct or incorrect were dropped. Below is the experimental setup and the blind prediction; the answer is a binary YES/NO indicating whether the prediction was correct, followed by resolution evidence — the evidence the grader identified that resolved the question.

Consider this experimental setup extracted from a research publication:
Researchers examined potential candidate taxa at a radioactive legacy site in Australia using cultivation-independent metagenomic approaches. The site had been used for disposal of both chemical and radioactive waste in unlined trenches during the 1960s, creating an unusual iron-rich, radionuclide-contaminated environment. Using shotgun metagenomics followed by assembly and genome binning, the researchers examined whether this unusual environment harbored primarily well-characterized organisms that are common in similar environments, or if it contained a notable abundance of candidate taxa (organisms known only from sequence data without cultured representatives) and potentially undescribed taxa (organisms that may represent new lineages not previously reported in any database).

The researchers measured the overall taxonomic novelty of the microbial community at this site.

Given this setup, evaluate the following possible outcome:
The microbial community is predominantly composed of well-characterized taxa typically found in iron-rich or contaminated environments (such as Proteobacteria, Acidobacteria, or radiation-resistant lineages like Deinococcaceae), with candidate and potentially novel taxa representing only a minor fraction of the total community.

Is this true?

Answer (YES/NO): NO